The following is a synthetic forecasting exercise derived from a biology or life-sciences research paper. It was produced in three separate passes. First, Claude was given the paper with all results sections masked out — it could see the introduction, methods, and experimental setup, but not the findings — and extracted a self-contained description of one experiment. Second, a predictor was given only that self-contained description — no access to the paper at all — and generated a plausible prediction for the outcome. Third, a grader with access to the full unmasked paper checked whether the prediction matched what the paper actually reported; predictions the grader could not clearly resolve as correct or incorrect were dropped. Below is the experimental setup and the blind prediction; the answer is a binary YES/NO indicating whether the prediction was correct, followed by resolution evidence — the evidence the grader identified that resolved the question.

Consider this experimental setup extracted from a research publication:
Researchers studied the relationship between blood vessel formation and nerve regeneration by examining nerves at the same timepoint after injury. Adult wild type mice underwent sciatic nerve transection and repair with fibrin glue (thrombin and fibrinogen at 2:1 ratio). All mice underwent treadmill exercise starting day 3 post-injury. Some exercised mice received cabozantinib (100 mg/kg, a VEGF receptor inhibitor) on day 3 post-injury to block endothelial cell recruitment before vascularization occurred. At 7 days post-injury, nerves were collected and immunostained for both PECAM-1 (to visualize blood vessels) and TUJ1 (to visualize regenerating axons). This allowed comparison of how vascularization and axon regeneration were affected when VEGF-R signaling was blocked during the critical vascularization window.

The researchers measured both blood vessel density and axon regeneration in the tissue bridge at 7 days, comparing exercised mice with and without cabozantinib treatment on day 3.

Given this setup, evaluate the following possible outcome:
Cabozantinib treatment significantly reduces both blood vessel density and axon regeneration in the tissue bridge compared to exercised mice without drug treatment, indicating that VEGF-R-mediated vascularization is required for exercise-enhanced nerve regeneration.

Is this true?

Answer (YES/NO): YES